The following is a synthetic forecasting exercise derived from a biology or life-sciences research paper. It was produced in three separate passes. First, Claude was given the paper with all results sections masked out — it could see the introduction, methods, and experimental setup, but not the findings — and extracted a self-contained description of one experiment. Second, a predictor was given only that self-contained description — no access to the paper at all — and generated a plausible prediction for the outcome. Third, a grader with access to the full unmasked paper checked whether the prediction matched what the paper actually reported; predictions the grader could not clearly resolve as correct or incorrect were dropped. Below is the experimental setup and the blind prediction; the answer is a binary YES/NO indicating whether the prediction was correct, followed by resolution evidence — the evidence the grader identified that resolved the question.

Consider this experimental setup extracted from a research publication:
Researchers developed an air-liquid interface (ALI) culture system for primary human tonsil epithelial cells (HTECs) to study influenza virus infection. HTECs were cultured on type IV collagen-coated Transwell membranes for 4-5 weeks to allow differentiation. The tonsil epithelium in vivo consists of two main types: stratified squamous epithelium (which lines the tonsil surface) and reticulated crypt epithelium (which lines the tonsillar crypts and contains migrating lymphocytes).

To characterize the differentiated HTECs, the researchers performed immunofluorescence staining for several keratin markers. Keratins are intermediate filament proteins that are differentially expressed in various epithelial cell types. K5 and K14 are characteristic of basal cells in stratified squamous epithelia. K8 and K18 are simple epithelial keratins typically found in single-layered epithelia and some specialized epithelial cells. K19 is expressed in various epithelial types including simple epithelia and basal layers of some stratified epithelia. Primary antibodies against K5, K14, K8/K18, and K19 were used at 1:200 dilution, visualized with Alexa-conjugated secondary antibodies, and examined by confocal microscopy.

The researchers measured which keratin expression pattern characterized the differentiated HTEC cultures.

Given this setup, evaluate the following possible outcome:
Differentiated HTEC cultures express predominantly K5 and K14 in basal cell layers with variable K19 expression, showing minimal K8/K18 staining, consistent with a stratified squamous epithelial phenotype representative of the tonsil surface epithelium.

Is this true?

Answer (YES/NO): NO